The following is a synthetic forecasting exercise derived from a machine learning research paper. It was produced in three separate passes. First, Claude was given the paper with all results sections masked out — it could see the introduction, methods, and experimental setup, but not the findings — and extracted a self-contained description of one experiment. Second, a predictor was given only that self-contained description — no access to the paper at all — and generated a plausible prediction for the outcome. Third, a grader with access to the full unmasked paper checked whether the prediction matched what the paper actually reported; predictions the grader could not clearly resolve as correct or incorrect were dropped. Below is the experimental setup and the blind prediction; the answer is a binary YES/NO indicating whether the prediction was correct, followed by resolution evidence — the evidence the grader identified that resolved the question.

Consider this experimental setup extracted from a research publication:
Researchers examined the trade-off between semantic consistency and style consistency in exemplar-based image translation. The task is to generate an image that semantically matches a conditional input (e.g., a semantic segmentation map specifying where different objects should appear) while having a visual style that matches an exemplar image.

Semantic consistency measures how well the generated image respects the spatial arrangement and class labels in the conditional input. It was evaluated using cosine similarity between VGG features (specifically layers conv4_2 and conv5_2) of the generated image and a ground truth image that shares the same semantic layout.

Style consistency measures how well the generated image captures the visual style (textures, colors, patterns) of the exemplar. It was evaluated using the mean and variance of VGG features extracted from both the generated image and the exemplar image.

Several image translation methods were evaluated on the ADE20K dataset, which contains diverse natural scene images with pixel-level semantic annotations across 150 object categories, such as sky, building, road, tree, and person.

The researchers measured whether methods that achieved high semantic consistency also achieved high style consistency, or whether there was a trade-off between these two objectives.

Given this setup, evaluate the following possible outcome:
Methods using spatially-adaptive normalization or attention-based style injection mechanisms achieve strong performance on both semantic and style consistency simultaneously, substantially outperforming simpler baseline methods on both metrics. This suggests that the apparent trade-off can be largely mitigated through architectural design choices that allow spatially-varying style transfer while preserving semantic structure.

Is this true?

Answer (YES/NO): YES